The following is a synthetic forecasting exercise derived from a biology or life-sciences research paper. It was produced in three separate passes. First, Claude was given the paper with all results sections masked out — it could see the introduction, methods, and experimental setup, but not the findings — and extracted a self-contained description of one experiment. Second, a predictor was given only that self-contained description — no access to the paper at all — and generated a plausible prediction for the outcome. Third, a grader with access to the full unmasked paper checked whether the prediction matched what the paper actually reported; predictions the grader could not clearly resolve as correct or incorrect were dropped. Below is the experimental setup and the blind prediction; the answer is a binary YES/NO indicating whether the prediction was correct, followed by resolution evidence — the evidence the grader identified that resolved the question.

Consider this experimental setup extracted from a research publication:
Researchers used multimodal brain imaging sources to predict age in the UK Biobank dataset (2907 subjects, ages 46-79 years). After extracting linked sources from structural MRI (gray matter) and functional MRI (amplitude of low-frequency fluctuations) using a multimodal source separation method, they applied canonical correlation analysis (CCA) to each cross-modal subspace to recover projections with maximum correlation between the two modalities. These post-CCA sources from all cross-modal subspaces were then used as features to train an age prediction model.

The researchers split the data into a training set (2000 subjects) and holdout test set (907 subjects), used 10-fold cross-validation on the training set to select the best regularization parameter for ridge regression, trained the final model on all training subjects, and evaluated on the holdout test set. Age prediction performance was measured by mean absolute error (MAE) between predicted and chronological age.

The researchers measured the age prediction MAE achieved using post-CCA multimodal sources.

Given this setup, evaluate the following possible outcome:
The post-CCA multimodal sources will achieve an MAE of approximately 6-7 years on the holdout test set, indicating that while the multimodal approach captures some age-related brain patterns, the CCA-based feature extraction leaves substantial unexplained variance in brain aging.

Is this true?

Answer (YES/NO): NO